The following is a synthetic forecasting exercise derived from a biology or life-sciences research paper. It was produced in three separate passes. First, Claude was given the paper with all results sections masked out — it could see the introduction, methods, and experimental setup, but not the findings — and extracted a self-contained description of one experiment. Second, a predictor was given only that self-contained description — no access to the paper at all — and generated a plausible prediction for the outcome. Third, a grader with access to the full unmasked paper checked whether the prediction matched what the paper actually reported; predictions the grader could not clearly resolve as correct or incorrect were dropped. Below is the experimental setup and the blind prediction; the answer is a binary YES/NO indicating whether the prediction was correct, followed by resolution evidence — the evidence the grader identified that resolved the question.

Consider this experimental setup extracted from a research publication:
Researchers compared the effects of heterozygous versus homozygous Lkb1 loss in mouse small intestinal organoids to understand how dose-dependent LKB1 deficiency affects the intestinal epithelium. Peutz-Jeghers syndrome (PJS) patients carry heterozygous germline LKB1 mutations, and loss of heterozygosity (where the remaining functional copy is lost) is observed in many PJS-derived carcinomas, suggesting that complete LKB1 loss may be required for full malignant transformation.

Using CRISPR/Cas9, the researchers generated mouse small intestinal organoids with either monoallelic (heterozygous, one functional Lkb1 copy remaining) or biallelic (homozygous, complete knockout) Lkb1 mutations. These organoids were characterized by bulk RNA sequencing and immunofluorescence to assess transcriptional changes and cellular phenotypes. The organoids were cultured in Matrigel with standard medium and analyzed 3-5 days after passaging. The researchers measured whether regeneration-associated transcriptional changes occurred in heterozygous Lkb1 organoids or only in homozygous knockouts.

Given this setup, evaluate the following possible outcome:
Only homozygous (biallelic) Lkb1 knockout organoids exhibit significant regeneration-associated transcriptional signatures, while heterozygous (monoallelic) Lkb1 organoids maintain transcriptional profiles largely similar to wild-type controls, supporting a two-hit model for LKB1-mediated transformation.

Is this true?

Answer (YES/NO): NO